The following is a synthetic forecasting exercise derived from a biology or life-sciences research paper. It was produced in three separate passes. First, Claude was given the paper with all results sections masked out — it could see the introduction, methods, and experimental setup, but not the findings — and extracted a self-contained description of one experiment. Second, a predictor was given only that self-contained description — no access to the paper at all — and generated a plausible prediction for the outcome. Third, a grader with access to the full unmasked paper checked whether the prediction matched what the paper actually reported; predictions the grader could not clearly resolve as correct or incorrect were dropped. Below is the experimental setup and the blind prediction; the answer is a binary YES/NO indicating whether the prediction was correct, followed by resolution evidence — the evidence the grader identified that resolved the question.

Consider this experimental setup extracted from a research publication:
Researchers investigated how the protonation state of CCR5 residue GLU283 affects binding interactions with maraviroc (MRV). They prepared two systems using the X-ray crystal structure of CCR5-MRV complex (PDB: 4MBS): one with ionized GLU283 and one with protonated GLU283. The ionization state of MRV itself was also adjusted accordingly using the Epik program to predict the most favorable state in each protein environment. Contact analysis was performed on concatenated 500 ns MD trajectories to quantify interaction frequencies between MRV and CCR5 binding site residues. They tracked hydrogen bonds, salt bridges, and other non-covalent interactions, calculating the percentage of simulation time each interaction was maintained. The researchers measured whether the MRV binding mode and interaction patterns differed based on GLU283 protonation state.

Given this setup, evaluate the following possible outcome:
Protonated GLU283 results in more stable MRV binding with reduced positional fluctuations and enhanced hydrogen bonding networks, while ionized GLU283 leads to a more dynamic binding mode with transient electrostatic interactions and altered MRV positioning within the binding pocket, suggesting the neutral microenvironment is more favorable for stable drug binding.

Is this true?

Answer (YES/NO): NO